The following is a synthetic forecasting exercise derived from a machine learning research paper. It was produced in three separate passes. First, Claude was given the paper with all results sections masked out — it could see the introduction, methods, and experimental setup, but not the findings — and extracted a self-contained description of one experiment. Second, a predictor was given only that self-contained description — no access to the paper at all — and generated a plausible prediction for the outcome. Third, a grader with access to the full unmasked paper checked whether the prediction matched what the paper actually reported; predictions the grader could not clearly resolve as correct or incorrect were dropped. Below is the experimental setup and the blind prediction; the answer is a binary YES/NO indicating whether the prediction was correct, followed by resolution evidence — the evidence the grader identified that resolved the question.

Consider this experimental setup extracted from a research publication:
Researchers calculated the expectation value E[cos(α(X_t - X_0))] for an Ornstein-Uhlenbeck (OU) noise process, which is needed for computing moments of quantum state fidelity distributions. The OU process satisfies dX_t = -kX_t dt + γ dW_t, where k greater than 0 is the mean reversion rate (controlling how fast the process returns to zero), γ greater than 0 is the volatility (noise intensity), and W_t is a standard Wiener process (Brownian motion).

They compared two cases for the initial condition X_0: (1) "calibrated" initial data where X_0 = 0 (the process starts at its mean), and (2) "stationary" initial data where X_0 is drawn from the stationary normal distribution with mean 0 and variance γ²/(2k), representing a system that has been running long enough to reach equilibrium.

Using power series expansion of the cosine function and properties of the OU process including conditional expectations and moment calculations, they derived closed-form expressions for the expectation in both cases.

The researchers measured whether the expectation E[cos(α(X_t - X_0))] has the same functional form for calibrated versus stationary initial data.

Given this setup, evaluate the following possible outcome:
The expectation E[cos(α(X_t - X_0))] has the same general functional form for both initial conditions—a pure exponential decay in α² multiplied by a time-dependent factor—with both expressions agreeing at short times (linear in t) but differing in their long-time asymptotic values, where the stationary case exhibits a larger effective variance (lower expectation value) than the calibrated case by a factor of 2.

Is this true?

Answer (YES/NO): NO